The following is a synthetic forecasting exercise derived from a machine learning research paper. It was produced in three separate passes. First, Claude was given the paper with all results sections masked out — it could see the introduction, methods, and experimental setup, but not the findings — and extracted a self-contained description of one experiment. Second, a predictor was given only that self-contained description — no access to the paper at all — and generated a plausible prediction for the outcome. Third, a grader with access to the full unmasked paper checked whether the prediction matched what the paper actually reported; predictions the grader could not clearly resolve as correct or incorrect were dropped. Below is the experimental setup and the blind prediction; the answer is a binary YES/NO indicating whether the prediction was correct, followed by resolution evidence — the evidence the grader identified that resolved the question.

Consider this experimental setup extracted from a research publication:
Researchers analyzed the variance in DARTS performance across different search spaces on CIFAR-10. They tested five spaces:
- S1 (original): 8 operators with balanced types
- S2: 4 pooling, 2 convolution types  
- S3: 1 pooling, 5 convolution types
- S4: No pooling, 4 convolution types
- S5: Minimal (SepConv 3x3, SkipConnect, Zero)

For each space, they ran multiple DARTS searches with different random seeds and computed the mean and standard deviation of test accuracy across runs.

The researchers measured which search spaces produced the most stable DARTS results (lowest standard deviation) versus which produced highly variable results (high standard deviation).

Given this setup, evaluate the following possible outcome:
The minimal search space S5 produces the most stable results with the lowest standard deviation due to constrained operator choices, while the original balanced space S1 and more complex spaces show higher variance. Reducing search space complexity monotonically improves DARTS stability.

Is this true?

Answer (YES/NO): NO